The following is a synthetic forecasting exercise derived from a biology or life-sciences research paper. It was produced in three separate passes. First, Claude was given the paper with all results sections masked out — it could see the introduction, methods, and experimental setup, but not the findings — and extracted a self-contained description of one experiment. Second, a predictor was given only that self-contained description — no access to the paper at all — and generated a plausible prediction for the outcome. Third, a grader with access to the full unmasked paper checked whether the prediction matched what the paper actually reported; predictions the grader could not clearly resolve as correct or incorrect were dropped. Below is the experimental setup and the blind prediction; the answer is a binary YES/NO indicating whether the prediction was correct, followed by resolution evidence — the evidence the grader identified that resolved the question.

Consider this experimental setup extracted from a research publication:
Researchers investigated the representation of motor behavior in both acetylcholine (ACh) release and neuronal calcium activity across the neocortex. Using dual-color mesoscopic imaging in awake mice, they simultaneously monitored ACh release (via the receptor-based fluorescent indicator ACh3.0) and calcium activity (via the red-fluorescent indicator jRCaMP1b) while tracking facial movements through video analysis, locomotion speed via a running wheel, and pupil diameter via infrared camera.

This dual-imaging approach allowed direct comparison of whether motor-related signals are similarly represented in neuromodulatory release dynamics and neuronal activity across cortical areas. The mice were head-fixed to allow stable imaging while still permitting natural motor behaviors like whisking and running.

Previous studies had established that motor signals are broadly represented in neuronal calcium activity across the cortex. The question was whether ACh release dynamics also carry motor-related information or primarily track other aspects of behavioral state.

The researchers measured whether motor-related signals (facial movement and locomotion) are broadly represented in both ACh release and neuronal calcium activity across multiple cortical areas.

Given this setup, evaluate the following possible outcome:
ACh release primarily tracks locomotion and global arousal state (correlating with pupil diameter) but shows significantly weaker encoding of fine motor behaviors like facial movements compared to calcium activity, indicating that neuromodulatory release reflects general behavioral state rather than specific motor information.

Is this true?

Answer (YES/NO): NO